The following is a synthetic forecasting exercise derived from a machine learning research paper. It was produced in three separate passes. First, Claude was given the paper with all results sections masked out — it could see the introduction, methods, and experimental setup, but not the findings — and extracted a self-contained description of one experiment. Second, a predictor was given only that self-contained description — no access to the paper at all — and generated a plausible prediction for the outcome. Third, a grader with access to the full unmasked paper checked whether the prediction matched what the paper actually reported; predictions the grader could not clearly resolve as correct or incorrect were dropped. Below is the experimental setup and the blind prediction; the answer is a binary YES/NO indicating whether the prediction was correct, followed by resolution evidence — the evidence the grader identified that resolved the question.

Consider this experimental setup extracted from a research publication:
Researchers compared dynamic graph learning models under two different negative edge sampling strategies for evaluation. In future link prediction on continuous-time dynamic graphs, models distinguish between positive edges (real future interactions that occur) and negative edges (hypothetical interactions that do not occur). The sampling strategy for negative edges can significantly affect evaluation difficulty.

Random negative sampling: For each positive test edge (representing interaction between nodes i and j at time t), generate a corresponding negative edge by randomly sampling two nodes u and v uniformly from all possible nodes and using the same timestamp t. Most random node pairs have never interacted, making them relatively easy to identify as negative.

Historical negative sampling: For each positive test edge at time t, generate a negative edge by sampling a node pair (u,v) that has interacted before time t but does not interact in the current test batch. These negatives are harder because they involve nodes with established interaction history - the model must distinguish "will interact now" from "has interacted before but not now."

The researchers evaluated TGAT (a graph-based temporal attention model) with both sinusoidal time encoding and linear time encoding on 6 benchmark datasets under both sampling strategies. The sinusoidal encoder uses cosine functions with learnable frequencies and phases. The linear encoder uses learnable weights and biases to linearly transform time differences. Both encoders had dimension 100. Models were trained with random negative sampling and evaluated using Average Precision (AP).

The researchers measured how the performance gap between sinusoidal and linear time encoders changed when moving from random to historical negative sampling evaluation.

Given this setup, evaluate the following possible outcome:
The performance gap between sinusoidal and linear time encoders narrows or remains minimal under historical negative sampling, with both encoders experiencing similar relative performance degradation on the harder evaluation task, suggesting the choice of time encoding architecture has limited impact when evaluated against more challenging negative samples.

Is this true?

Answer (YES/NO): NO